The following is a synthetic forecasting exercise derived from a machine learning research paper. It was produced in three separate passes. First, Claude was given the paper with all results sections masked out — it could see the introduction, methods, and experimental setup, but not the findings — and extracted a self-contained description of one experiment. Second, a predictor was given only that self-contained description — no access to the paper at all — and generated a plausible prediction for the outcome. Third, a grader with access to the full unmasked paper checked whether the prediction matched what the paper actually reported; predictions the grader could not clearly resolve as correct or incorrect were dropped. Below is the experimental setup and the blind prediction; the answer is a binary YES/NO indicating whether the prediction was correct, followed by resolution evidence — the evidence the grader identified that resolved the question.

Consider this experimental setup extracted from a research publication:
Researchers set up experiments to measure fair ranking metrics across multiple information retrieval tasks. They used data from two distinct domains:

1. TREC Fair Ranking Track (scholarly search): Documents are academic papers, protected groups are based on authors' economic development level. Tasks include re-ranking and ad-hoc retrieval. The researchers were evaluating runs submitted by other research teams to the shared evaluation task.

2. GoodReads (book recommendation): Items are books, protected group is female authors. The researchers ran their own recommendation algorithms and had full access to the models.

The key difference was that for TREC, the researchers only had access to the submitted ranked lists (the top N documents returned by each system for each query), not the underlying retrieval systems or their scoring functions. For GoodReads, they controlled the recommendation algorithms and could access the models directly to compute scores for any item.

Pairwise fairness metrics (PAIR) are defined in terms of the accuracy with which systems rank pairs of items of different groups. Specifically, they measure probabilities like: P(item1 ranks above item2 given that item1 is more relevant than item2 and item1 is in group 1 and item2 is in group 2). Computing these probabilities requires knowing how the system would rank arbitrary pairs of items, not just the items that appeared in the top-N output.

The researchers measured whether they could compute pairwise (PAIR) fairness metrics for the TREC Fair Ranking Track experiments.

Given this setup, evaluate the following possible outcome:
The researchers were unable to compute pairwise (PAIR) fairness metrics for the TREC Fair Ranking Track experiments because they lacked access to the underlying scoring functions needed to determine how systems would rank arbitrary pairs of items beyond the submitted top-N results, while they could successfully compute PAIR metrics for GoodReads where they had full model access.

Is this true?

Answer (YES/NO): YES